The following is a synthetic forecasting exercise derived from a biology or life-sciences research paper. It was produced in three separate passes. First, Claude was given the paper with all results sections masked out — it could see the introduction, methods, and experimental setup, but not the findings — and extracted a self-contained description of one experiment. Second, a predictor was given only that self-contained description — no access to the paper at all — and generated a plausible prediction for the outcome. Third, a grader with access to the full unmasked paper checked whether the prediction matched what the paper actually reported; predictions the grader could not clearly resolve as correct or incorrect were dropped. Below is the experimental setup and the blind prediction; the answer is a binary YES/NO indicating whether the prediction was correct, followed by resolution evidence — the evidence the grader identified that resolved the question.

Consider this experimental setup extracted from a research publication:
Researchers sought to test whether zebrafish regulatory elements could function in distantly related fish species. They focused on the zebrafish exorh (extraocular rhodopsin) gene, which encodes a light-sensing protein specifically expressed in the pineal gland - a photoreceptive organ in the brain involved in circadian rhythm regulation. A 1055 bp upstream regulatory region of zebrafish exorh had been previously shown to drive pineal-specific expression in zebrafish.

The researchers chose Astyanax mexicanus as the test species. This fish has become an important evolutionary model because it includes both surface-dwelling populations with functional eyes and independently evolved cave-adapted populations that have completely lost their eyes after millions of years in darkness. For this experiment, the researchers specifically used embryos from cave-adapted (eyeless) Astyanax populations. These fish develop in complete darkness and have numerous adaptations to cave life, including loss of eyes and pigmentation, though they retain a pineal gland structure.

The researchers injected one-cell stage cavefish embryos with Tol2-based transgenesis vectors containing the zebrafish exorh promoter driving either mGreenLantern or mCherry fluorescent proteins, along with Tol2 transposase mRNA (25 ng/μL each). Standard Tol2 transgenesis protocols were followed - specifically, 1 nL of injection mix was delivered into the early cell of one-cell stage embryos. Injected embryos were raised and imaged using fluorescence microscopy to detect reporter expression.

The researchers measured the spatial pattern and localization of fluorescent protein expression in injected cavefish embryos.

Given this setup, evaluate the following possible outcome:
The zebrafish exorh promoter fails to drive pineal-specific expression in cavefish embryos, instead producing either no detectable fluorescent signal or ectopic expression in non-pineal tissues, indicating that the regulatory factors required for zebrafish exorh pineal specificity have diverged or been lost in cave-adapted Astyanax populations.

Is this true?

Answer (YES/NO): NO